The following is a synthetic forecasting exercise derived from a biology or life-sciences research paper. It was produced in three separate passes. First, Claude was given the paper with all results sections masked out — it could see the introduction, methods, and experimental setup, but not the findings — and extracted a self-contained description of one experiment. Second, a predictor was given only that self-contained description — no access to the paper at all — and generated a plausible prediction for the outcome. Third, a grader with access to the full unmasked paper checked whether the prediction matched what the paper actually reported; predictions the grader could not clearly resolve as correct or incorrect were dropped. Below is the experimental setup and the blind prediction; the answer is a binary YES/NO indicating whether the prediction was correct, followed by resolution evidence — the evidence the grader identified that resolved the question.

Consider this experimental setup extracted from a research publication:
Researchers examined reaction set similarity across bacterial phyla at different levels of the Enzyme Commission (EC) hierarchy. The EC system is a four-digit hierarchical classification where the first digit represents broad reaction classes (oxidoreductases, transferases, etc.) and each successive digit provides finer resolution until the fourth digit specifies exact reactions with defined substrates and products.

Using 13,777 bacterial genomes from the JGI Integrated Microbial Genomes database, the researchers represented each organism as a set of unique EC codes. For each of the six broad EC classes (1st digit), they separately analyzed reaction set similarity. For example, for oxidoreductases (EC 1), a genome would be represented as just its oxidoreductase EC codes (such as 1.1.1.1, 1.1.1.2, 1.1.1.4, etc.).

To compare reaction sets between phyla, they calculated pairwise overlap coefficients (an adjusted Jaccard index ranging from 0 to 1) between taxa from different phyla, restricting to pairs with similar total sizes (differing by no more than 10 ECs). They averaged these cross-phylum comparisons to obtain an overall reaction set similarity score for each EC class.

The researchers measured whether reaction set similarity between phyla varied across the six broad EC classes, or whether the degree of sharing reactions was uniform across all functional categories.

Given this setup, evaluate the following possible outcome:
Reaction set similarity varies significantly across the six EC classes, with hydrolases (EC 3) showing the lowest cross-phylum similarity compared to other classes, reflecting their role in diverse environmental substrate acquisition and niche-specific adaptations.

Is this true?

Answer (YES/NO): NO